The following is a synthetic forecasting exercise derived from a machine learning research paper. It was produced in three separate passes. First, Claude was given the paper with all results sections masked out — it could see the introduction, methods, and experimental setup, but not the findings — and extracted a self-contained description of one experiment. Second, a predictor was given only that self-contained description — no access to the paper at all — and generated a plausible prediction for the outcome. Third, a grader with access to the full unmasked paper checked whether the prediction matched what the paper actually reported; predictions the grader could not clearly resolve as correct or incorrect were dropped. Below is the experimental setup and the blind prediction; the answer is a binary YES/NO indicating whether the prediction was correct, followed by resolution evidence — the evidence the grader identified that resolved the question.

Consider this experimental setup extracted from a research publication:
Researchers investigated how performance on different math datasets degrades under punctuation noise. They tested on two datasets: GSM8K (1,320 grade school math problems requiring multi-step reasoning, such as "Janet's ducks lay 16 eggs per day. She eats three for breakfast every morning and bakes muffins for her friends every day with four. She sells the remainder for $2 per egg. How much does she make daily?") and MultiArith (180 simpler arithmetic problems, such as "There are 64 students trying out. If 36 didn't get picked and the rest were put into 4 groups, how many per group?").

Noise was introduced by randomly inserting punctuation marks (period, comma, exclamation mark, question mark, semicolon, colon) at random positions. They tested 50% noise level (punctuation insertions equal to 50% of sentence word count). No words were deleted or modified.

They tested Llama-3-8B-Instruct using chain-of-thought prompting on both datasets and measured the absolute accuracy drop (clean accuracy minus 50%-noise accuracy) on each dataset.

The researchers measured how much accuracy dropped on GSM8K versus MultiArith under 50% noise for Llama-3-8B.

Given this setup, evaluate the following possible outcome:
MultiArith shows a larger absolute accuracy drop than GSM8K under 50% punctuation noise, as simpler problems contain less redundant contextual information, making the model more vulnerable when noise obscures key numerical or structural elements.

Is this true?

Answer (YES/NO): YES